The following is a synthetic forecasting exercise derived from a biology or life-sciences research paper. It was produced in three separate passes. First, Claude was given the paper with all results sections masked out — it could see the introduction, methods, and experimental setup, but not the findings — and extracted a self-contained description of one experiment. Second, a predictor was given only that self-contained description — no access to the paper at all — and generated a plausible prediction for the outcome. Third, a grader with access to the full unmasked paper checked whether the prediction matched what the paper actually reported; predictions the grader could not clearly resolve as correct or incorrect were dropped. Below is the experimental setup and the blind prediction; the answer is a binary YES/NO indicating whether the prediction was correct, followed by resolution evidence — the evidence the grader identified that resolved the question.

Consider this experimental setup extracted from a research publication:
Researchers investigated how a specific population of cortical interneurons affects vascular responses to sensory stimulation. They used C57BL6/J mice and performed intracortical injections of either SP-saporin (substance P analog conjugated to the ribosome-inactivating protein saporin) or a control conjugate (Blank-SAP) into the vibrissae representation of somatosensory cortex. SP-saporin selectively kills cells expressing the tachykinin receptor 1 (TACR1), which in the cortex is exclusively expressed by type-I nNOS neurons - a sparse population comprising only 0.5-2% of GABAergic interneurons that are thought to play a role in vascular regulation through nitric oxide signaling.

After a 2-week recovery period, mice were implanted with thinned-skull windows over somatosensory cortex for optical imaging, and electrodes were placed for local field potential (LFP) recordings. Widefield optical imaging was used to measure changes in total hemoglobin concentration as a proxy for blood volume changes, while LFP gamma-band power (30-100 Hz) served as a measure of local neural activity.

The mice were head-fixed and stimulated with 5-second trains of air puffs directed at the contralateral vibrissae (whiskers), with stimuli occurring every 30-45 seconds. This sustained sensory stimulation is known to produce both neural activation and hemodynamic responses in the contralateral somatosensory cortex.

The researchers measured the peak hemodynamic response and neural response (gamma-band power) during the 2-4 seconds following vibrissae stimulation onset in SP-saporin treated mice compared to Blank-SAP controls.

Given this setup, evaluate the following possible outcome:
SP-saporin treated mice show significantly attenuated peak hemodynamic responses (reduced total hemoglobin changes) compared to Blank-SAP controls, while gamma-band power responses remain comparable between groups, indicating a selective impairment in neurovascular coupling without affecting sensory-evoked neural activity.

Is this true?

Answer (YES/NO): NO